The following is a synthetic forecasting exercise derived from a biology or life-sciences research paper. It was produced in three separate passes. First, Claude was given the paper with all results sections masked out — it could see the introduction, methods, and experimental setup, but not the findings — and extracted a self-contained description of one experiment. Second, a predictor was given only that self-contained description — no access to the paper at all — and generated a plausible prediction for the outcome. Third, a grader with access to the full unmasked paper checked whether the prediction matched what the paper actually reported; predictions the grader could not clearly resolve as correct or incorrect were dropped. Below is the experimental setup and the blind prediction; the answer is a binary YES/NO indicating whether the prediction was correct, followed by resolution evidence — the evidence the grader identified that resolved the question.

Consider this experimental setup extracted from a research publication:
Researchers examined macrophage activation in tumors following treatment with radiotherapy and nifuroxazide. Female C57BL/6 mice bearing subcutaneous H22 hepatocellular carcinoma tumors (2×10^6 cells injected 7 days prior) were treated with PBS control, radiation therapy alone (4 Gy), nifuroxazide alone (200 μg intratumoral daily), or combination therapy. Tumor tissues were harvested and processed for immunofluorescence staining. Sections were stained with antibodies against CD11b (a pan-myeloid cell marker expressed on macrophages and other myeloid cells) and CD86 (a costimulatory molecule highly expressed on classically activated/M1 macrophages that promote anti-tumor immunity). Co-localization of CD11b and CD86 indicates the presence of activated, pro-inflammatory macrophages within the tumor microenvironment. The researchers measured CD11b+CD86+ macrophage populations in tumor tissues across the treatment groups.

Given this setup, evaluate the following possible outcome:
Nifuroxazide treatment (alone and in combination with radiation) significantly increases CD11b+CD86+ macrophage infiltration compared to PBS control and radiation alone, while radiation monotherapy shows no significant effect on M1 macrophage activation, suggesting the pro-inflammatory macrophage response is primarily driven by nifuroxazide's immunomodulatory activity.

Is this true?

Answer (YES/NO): NO